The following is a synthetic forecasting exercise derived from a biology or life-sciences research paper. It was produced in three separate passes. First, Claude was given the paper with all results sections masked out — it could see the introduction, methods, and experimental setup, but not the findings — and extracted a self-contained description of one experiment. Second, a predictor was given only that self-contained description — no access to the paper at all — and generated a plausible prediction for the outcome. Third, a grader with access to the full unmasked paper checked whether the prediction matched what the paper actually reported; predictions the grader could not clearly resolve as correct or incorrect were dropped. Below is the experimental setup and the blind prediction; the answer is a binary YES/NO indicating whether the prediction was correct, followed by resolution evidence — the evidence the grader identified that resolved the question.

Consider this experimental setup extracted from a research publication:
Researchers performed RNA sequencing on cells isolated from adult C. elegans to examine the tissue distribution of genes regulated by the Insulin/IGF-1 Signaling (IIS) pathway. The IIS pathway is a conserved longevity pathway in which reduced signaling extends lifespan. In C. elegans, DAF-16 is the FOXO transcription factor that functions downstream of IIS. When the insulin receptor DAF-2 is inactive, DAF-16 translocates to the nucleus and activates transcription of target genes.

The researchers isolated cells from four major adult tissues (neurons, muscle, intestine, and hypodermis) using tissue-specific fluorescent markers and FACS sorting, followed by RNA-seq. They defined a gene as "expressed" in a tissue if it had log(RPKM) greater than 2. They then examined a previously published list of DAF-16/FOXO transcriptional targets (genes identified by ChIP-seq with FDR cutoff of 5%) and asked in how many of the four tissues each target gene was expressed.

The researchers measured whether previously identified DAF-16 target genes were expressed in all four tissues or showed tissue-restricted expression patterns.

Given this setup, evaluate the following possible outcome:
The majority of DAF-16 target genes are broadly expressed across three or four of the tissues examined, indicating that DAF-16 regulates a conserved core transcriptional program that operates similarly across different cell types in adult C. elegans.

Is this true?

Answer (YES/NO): YES